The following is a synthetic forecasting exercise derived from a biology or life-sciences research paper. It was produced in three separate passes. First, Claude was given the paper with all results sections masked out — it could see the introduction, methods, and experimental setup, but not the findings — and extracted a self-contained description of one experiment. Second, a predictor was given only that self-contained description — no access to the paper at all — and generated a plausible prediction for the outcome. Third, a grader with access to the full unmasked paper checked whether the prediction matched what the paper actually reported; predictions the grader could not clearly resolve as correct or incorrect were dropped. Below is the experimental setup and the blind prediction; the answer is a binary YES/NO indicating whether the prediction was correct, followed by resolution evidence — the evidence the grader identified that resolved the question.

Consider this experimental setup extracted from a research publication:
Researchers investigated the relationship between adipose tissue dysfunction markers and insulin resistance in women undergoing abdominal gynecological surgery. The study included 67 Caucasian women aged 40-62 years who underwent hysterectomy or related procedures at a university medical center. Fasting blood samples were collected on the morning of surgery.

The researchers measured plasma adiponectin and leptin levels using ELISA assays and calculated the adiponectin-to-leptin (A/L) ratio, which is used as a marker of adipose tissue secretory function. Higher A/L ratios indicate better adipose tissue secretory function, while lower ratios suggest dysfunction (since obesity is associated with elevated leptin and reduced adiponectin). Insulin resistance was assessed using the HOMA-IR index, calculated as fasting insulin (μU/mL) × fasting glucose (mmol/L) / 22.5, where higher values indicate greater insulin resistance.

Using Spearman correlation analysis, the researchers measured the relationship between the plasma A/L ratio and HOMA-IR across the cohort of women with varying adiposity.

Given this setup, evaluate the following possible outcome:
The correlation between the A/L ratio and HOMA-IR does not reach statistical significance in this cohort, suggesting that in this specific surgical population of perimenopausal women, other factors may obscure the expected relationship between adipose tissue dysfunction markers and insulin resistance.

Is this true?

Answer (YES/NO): NO